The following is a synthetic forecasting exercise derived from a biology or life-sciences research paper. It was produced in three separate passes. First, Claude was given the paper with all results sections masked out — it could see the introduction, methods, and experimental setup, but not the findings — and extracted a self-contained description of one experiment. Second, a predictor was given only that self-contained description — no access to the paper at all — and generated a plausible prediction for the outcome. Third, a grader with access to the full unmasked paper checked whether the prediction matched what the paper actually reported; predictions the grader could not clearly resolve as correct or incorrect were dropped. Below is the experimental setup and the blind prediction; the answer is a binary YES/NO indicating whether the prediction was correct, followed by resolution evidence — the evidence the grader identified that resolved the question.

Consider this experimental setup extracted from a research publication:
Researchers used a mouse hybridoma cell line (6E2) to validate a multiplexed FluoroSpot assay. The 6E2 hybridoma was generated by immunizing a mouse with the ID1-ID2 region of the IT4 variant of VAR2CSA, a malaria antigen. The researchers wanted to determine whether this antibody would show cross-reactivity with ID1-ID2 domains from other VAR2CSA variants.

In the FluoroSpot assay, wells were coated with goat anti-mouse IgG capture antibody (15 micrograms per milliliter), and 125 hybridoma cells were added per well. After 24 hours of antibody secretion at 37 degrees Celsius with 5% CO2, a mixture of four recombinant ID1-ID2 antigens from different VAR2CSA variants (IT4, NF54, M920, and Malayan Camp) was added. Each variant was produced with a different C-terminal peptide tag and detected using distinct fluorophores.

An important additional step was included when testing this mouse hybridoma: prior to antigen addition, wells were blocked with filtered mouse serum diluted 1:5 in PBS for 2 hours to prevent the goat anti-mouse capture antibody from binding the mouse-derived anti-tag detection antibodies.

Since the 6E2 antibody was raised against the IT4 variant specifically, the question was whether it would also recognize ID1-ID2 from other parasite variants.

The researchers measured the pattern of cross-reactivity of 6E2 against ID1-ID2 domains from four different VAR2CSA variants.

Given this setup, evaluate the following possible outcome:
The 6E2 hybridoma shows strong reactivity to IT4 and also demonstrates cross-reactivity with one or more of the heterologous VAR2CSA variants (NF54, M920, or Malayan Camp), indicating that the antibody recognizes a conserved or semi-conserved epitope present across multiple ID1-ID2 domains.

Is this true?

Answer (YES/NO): YES